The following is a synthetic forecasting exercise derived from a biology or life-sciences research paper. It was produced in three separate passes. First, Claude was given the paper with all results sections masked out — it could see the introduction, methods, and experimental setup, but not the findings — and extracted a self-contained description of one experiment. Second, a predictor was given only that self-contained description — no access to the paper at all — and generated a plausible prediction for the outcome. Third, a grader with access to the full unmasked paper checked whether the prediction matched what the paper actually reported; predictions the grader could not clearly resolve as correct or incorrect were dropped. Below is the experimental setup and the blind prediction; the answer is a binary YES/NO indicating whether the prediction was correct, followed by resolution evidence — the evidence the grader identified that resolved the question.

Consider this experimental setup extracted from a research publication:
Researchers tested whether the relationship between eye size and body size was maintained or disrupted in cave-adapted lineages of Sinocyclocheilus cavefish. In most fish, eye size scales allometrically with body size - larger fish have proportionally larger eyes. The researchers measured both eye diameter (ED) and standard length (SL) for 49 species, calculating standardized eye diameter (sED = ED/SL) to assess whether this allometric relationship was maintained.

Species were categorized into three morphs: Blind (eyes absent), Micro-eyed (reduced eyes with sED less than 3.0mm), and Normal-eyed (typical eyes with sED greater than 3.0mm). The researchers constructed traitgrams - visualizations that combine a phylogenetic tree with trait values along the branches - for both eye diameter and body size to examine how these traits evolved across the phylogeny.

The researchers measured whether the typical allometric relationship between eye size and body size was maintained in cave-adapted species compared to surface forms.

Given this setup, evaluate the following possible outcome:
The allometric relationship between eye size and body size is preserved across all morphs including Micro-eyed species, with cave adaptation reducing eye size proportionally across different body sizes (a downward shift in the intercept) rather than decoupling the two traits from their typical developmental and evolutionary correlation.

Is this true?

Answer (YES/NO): NO